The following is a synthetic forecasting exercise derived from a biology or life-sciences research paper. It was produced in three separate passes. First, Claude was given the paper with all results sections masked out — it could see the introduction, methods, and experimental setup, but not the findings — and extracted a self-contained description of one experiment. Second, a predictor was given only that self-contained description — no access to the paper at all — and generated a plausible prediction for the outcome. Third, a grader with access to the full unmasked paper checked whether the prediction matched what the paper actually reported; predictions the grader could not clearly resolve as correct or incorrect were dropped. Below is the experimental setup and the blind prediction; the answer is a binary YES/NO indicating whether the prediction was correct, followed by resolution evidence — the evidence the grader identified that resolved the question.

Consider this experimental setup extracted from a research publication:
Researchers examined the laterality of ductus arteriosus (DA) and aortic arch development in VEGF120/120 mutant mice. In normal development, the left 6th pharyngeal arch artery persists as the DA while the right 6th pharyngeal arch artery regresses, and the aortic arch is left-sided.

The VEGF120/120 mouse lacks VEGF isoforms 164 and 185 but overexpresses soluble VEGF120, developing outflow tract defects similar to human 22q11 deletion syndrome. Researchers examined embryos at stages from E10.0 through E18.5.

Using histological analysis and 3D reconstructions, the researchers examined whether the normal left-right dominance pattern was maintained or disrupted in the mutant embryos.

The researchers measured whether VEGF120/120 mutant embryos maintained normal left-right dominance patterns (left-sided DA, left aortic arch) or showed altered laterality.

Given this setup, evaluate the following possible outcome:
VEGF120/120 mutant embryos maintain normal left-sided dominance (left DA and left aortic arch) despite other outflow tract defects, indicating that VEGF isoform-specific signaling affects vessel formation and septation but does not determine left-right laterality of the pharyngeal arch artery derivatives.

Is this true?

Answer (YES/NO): NO